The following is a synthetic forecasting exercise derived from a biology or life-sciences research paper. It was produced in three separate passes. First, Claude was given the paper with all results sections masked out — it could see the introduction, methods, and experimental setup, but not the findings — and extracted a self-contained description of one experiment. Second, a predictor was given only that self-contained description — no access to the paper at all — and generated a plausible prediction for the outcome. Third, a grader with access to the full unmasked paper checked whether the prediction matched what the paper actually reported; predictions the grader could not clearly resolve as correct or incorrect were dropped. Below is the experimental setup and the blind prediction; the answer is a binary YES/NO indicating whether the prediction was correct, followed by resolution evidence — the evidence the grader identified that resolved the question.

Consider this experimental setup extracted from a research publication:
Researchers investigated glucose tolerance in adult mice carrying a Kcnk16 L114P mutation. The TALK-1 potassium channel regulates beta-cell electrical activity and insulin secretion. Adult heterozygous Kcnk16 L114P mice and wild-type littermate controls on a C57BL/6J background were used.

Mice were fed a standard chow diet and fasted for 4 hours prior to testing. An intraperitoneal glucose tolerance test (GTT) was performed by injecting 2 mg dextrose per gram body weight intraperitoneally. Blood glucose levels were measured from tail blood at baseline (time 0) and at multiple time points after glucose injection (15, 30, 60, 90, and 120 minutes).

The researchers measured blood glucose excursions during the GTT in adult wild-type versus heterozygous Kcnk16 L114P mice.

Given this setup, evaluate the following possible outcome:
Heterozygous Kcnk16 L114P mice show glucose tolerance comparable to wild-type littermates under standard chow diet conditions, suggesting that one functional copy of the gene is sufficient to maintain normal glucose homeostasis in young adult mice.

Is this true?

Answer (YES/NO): NO